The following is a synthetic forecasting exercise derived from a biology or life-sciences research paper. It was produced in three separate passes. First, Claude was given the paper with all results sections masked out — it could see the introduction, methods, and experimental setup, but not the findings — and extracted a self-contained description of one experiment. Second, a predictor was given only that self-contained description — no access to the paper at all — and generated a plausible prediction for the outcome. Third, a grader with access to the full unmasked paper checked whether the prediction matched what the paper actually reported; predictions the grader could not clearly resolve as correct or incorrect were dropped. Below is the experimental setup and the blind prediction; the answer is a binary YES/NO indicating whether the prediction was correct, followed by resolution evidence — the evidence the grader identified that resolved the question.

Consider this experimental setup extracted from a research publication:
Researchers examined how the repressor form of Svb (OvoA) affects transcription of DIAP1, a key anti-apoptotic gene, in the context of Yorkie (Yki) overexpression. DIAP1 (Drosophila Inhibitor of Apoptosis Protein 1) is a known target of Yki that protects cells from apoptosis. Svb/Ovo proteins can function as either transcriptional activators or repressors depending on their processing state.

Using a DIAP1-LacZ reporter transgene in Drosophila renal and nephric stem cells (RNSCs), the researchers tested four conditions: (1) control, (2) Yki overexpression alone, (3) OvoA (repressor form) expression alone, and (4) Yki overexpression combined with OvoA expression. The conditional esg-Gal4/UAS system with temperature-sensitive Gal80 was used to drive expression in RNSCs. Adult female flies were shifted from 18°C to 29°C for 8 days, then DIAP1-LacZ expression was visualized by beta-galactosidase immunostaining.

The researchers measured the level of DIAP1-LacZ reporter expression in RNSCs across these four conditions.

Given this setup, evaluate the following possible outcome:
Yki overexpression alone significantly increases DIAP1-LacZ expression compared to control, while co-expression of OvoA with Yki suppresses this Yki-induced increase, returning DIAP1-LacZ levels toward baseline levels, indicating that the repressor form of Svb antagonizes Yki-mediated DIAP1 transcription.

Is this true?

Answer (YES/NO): YES